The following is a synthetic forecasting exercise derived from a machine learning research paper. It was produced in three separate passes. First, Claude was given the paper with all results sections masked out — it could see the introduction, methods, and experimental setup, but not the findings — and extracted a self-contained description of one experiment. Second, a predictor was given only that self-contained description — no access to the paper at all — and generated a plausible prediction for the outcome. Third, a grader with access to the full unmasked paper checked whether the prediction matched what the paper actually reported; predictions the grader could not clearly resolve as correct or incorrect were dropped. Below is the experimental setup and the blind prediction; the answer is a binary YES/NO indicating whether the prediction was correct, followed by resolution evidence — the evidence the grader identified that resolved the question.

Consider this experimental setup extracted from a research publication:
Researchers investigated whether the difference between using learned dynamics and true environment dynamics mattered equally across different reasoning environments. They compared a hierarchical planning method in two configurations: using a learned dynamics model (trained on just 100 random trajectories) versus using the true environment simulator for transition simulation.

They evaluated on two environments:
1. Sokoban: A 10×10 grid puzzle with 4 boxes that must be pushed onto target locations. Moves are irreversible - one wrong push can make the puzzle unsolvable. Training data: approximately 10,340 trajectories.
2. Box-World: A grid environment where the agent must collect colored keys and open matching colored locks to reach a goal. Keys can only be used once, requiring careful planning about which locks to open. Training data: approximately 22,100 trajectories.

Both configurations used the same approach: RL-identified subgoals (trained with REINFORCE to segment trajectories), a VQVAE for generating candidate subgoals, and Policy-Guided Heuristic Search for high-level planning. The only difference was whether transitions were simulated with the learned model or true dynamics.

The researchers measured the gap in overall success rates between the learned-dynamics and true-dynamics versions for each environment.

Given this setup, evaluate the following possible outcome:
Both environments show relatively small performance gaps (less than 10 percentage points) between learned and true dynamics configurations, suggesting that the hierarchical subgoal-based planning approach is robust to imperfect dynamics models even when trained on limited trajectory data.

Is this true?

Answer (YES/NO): NO